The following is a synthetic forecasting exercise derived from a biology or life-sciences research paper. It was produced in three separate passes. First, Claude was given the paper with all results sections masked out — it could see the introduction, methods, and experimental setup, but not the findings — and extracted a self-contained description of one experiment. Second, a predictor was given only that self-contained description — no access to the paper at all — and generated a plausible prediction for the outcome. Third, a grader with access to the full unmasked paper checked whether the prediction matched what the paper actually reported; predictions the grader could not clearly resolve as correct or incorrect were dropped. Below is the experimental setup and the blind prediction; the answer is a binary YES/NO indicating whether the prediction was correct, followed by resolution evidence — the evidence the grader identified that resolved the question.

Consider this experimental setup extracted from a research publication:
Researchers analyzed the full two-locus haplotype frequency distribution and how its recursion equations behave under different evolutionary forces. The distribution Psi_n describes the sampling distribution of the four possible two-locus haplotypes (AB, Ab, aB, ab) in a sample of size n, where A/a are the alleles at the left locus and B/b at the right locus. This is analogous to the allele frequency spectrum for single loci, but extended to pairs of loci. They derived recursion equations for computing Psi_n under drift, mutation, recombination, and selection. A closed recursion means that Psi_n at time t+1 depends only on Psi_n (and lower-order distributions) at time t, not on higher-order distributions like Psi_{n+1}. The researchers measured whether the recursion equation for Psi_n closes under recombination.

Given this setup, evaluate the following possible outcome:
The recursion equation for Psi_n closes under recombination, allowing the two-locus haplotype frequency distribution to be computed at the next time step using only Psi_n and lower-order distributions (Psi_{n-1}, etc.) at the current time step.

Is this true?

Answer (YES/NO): NO